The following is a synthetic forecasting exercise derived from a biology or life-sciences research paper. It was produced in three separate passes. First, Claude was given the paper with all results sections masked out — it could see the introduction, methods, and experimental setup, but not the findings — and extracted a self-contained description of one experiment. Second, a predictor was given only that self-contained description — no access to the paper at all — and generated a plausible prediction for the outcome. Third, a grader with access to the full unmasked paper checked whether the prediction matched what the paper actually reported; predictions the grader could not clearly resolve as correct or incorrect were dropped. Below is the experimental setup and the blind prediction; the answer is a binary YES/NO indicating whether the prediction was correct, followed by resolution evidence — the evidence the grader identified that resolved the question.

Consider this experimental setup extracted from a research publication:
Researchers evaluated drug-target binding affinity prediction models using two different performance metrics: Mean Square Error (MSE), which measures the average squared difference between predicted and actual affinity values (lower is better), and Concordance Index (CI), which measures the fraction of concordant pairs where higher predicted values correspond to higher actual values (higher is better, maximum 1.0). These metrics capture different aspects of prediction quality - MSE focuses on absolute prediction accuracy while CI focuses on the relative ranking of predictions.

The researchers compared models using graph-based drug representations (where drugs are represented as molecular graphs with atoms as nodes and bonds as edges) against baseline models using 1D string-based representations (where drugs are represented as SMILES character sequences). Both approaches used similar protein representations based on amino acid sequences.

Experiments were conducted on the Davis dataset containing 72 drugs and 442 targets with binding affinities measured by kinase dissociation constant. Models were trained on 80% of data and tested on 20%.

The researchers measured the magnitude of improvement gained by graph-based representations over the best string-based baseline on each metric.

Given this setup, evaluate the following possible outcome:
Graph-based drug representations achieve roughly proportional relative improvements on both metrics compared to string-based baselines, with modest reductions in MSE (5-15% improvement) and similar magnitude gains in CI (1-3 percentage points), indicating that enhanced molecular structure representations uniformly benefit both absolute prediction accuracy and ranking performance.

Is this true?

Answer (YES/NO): NO